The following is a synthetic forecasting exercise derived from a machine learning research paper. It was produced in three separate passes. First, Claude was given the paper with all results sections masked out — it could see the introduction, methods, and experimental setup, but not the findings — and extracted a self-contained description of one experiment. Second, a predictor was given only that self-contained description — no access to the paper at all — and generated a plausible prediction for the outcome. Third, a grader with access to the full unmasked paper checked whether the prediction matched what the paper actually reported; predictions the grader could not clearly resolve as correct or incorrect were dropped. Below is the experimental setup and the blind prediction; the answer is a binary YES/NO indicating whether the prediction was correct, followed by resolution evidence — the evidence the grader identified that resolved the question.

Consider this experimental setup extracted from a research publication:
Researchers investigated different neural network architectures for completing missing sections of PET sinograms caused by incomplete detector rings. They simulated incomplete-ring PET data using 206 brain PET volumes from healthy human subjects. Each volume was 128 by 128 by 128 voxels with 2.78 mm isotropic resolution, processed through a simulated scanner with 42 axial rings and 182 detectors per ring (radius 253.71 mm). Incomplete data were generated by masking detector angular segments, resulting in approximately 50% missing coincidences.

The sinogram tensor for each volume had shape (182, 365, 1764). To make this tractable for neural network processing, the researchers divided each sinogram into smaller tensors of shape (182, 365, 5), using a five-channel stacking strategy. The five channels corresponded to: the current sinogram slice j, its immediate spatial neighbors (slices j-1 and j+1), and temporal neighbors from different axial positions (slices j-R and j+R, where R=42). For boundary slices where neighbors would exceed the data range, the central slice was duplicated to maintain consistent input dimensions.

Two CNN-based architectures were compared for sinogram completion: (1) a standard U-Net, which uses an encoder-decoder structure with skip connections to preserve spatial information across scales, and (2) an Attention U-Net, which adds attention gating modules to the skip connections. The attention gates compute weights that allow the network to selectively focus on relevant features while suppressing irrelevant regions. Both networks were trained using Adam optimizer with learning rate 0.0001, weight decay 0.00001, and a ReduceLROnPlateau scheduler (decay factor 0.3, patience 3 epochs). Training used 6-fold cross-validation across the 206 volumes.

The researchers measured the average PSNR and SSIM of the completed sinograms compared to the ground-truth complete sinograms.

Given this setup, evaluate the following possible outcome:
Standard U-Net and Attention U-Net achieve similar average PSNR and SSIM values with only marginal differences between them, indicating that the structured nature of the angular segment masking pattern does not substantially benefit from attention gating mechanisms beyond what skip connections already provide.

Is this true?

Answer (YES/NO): NO